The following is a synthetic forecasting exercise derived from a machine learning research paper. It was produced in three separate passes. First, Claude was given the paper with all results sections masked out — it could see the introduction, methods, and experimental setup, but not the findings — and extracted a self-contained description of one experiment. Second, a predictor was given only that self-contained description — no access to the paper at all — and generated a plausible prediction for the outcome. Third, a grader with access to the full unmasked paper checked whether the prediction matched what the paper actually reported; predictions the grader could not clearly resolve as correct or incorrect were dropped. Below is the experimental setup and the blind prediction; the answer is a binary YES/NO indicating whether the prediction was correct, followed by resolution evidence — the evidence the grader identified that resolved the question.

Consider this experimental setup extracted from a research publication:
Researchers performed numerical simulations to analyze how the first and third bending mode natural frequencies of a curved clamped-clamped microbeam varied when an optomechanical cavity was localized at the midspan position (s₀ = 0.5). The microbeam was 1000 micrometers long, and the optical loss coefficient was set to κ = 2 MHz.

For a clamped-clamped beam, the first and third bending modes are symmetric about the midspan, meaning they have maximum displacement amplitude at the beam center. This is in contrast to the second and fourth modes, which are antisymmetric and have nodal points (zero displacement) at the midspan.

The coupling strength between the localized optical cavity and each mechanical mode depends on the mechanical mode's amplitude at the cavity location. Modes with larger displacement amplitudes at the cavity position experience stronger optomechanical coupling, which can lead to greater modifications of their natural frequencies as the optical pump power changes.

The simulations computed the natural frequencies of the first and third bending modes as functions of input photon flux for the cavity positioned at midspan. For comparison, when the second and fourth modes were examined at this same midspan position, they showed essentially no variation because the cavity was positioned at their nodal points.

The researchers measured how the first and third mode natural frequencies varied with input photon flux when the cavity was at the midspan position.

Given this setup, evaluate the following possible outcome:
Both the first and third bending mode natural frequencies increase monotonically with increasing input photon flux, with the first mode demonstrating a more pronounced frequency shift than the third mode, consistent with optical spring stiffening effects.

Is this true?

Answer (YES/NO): NO